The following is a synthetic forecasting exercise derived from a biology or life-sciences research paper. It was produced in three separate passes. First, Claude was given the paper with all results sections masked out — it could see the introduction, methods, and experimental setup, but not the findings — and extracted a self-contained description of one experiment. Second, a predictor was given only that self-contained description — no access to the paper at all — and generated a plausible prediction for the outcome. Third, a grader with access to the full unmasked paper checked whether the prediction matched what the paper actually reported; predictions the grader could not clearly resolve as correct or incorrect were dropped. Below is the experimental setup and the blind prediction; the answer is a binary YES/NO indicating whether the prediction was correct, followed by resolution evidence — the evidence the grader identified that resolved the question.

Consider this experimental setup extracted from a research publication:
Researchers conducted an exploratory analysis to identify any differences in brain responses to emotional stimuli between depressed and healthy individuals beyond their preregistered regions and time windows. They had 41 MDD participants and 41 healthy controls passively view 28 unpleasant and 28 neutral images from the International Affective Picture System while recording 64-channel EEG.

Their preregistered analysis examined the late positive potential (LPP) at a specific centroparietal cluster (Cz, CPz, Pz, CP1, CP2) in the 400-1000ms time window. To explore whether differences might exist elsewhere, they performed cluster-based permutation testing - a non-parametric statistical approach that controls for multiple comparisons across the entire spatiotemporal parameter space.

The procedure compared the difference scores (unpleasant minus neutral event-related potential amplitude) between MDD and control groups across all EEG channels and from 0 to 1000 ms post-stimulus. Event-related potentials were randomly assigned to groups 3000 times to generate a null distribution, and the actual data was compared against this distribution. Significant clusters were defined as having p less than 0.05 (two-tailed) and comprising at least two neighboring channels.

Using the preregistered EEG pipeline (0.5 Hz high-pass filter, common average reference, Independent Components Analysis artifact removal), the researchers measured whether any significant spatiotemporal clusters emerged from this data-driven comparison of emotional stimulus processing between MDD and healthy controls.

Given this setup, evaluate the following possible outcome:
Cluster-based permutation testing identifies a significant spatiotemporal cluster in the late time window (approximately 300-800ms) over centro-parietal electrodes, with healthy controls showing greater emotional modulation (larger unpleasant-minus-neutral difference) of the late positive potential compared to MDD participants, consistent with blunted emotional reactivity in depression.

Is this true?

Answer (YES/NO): YES